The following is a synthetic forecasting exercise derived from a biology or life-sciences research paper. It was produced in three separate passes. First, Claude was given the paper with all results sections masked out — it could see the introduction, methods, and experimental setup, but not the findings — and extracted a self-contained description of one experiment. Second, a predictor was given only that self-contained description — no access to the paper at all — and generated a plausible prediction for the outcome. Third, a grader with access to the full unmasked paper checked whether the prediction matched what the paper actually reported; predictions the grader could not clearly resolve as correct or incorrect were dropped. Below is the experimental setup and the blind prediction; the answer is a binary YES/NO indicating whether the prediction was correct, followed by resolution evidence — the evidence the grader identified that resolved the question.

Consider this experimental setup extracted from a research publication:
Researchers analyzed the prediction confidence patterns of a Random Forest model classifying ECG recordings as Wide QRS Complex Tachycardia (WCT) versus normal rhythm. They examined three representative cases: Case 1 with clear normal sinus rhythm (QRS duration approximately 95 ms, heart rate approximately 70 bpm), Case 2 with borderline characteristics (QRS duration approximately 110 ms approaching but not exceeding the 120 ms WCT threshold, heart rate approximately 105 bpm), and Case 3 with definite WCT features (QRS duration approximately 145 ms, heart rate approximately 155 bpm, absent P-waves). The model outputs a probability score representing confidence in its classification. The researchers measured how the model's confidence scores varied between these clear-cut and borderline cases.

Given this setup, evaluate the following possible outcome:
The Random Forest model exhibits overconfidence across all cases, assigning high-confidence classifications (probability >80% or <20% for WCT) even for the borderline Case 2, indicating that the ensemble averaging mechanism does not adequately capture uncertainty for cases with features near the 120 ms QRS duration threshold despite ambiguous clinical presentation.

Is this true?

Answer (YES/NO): NO